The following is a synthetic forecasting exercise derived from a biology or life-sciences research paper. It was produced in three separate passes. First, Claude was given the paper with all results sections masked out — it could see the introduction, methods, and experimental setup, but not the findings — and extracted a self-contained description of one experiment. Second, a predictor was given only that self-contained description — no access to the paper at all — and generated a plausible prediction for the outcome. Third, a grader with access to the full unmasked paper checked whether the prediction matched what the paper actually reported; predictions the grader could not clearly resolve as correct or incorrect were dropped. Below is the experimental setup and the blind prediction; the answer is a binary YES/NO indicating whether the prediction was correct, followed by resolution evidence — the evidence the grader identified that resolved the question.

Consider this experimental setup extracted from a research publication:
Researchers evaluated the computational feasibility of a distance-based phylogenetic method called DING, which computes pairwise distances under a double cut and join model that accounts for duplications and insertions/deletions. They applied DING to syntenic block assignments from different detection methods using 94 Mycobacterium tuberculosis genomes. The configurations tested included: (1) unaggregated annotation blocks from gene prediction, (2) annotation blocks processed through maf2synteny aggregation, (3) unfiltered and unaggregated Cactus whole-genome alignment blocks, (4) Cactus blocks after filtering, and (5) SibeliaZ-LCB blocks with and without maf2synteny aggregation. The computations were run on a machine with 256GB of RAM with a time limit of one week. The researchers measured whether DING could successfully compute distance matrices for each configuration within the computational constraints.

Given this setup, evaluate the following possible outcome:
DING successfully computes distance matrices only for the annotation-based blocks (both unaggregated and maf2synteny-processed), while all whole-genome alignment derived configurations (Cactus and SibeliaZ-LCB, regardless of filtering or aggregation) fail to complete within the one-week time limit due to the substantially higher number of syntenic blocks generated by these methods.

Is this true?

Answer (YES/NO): NO